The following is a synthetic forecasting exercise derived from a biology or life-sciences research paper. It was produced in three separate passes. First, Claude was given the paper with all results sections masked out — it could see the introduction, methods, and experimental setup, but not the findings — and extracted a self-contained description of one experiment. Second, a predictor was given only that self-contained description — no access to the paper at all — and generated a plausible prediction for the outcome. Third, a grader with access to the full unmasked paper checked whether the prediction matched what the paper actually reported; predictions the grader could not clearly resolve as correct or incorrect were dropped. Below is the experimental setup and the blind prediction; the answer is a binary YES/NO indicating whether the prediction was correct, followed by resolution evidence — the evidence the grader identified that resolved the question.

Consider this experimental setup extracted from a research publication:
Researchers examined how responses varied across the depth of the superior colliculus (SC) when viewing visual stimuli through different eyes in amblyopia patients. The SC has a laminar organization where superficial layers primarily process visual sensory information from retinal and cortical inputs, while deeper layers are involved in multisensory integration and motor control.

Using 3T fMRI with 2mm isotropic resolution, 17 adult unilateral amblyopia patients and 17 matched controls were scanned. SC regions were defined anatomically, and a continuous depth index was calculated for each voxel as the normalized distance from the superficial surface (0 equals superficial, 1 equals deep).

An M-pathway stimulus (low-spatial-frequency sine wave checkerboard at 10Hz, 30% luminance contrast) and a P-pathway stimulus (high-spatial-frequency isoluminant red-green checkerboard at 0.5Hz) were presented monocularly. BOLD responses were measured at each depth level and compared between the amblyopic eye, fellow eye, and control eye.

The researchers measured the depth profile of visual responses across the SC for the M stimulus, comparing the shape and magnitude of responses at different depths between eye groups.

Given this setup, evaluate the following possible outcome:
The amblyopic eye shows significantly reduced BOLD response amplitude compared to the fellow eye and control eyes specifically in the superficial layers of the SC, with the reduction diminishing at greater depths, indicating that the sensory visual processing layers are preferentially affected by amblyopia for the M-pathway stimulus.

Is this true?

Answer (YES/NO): NO